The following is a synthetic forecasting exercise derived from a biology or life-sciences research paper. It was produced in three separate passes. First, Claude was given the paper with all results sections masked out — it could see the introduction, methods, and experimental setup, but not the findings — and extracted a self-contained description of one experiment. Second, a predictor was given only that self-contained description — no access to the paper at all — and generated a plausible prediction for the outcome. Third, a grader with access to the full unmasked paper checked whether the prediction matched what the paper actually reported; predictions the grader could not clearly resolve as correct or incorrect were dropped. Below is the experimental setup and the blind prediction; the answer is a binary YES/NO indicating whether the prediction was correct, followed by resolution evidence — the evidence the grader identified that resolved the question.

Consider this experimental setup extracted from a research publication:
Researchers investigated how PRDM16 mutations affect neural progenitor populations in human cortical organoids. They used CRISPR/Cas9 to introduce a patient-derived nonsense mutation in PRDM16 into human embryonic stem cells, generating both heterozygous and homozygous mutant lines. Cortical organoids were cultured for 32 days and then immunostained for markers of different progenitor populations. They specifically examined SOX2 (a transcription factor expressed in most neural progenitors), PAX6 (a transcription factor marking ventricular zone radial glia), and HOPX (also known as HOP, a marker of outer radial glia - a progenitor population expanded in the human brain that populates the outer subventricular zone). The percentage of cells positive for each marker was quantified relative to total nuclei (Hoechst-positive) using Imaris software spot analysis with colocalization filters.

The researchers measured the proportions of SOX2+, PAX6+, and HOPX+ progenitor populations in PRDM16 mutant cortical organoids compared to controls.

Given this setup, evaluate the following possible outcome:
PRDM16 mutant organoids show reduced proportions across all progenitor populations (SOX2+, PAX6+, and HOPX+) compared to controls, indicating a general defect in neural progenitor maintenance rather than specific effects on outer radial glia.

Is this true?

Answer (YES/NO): NO